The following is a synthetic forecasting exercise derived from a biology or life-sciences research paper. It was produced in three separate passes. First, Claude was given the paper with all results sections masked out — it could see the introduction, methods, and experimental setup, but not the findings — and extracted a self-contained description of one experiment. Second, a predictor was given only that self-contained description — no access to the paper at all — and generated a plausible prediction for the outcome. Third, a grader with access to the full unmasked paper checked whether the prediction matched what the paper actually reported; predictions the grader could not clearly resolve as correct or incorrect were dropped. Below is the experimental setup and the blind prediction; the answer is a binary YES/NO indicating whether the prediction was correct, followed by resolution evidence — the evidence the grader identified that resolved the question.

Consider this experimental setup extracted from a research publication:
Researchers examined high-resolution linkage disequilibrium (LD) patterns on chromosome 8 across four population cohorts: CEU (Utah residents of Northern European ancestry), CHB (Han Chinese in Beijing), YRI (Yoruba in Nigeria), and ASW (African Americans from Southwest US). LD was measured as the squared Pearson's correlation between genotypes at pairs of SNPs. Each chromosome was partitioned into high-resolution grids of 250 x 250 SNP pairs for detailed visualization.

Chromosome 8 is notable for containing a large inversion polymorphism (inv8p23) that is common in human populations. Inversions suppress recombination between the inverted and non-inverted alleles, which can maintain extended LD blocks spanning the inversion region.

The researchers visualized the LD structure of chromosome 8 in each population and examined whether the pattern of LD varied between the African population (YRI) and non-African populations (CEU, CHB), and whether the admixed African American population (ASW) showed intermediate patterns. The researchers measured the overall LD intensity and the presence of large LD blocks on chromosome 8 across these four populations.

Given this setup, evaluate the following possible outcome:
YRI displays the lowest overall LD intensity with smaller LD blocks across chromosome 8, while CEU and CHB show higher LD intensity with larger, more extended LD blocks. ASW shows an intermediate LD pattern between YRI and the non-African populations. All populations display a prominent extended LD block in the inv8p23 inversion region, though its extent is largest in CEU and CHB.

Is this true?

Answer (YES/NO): NO